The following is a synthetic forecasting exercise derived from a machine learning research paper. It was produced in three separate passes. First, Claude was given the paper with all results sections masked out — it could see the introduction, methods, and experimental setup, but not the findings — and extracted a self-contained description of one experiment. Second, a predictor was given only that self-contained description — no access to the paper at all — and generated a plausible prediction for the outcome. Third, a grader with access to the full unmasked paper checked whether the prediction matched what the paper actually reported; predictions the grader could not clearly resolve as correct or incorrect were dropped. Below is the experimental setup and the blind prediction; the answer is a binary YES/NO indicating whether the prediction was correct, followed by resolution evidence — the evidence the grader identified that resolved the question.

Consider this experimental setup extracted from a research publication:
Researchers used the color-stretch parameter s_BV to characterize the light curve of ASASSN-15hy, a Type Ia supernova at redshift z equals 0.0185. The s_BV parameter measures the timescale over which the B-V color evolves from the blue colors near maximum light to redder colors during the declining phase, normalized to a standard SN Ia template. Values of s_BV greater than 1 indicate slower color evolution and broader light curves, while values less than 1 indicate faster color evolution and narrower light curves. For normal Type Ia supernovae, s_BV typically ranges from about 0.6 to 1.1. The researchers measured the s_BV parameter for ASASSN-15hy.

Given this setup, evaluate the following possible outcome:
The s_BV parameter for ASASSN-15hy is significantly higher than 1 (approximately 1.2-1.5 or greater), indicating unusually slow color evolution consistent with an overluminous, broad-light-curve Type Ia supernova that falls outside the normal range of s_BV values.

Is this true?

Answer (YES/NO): NO